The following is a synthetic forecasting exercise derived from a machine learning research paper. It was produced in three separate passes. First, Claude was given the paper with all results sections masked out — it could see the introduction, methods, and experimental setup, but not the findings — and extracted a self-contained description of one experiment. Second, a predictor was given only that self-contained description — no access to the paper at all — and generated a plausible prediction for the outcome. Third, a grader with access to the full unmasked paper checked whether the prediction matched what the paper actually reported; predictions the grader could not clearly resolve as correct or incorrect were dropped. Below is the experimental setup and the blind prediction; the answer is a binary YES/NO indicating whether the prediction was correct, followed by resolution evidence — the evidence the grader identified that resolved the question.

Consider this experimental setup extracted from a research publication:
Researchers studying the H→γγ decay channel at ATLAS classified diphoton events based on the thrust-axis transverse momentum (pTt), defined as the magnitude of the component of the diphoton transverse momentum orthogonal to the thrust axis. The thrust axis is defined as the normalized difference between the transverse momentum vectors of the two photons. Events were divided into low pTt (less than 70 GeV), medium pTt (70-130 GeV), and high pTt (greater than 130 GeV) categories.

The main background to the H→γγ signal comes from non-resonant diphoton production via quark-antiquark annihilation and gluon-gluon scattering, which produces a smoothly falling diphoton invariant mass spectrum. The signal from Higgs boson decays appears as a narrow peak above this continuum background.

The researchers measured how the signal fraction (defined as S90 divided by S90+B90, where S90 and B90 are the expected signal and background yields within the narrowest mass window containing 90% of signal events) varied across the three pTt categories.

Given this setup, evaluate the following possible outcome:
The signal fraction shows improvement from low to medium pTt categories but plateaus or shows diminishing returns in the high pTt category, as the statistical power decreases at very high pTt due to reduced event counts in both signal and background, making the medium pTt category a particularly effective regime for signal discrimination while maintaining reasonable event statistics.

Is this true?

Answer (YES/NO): NO